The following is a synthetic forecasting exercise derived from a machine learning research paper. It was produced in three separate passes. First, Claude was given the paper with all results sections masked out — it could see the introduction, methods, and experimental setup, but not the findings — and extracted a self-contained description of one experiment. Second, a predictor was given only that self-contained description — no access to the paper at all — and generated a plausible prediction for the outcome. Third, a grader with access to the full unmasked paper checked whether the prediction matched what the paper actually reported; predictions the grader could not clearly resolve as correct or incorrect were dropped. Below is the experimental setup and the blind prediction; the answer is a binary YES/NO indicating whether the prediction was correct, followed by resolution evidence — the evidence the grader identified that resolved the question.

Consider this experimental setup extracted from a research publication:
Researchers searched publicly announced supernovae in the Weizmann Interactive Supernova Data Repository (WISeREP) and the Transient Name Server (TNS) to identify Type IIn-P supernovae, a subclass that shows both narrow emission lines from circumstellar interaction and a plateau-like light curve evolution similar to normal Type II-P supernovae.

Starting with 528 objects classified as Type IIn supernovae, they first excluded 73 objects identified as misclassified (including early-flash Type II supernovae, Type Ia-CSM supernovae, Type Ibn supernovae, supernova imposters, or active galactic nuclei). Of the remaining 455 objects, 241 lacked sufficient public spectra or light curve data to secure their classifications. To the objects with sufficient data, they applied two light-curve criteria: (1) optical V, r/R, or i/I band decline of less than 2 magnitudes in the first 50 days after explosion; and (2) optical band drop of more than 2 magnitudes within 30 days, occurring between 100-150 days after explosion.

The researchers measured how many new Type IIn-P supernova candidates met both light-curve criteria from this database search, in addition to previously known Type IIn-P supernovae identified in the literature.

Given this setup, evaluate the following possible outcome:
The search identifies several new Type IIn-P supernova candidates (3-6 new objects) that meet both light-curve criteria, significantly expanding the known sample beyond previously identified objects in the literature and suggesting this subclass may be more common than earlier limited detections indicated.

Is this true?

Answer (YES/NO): YES